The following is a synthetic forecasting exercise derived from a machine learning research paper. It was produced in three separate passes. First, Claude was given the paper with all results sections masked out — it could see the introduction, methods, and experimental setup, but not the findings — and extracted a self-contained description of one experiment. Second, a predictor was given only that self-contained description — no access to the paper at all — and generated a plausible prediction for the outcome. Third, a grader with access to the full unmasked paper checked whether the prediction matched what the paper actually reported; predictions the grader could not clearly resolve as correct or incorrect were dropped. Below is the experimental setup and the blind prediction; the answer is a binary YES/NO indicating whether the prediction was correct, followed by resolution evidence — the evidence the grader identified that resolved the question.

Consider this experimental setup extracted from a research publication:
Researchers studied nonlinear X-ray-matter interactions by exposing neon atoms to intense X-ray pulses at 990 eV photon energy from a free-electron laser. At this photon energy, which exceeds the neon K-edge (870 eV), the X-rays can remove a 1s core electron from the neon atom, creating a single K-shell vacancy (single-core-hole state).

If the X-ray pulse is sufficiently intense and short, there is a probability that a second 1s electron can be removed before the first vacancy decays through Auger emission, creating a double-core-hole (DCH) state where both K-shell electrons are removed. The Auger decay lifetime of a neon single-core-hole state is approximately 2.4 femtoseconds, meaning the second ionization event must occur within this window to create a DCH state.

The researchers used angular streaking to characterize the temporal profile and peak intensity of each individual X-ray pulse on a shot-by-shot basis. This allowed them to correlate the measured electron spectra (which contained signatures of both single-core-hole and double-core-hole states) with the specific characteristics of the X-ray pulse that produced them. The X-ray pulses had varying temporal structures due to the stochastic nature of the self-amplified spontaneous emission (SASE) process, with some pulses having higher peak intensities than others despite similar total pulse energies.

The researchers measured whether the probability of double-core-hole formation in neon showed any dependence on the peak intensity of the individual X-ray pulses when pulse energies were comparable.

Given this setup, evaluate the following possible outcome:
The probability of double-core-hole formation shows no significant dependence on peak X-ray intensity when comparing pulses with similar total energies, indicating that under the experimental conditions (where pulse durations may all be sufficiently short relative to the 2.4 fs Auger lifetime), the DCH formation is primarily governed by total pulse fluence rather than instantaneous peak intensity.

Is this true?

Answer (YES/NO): NO